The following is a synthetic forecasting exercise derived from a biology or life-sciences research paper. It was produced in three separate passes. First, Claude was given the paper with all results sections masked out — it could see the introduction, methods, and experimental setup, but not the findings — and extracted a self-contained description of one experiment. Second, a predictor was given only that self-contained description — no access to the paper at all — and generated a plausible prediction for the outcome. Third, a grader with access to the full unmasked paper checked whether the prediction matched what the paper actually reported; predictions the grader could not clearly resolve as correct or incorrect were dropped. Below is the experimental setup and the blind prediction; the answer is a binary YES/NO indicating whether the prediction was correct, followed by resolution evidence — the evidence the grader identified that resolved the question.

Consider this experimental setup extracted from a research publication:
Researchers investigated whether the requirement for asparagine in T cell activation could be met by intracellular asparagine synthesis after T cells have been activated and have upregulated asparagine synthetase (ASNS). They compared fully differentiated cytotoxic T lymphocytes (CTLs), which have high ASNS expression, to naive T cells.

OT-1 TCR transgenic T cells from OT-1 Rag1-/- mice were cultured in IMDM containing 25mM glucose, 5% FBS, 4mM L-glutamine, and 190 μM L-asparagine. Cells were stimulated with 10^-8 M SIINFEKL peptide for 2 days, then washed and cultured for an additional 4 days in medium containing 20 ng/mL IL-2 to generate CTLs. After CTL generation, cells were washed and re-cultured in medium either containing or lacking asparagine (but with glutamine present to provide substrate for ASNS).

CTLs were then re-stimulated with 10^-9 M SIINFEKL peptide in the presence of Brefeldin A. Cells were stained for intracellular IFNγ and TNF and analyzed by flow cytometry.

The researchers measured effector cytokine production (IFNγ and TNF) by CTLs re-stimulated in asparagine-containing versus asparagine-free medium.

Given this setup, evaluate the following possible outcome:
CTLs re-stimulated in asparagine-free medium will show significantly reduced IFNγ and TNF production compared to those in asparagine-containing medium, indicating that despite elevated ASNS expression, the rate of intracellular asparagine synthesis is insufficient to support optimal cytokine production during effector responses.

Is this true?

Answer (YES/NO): NO